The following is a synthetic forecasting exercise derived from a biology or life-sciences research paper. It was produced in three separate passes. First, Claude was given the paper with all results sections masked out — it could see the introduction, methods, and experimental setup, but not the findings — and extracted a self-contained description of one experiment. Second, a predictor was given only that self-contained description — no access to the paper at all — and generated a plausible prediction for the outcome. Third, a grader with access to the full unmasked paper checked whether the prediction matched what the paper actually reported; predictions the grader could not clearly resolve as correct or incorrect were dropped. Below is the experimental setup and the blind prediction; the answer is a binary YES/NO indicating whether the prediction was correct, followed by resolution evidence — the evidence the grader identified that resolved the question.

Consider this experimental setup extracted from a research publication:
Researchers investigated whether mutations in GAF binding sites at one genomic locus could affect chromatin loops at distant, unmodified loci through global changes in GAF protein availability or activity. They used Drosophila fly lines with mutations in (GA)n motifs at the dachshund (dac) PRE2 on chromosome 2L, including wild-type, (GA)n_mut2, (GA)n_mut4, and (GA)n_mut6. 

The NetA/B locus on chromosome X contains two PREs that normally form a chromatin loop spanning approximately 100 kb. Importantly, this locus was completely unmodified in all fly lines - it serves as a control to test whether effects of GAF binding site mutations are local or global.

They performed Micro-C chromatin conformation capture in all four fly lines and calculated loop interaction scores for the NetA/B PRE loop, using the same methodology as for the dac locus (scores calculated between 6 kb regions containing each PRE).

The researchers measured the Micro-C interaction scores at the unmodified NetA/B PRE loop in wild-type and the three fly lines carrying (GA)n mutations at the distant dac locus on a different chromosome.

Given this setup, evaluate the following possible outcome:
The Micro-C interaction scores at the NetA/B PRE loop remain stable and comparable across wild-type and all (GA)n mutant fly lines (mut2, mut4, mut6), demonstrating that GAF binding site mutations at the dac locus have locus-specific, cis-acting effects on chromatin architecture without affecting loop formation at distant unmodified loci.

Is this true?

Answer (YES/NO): YES